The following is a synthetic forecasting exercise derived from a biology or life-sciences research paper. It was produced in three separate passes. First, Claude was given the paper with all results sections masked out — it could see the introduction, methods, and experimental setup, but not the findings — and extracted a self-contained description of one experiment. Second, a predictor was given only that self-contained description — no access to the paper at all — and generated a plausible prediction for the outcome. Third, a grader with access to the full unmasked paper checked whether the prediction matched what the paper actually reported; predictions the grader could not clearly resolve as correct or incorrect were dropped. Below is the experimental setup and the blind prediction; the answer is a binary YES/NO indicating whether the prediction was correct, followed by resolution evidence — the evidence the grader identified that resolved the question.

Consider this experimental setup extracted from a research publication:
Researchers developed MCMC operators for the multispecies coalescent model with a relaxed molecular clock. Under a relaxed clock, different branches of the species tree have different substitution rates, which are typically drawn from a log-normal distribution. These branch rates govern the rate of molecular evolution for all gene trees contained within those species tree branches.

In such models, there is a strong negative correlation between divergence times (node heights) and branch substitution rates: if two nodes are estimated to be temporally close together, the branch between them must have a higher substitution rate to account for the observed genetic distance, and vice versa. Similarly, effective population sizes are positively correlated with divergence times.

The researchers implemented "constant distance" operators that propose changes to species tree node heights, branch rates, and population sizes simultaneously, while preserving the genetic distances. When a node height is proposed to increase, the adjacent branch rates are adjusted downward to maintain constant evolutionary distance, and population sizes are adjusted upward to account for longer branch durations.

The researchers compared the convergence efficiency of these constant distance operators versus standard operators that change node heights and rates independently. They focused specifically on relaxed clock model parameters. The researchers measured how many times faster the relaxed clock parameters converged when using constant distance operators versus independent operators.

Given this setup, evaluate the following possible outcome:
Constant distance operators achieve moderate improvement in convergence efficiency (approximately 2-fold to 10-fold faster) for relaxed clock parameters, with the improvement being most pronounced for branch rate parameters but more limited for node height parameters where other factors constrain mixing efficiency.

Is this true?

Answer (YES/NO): NO